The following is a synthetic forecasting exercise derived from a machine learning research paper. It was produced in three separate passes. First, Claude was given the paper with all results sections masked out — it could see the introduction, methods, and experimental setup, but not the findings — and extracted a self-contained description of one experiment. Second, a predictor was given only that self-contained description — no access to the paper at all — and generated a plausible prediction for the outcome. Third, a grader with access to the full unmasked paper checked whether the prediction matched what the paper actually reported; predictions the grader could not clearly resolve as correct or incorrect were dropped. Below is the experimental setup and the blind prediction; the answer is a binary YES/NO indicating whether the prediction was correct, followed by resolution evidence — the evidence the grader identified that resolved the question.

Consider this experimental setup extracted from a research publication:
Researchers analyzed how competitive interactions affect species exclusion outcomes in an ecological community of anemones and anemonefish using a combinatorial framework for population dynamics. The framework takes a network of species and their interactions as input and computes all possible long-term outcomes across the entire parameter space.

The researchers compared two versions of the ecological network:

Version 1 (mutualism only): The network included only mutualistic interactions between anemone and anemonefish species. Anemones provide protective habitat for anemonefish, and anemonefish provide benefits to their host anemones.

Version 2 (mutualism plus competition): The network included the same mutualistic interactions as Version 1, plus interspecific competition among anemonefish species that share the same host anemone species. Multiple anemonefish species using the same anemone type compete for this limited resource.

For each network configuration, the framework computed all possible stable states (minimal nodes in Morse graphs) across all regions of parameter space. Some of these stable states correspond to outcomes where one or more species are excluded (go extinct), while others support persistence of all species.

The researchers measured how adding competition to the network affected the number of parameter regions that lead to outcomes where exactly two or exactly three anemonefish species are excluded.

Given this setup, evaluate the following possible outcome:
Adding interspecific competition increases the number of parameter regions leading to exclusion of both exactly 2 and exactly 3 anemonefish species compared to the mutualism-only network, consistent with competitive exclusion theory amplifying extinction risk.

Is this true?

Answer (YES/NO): YES